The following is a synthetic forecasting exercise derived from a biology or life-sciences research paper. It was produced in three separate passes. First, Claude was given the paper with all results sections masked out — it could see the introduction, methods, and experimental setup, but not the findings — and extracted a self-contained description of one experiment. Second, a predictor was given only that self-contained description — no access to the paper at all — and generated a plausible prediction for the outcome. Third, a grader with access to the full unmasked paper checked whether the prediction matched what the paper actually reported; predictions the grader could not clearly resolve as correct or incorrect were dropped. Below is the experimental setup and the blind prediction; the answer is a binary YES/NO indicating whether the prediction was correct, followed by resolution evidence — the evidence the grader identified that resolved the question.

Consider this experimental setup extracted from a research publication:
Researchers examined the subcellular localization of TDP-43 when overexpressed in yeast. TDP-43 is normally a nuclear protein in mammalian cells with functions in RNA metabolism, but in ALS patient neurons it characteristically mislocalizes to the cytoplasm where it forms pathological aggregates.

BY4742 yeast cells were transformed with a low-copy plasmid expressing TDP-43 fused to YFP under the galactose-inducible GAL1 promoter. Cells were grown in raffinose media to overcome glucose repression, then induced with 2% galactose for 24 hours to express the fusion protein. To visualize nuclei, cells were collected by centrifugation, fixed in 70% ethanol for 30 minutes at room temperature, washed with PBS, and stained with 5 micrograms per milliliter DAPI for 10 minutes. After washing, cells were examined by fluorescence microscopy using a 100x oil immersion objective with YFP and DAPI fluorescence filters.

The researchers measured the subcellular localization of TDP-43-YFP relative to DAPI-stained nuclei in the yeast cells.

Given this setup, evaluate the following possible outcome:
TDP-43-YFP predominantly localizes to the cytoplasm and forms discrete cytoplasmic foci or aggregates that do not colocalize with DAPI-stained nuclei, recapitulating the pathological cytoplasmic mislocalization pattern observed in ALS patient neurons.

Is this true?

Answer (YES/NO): YES